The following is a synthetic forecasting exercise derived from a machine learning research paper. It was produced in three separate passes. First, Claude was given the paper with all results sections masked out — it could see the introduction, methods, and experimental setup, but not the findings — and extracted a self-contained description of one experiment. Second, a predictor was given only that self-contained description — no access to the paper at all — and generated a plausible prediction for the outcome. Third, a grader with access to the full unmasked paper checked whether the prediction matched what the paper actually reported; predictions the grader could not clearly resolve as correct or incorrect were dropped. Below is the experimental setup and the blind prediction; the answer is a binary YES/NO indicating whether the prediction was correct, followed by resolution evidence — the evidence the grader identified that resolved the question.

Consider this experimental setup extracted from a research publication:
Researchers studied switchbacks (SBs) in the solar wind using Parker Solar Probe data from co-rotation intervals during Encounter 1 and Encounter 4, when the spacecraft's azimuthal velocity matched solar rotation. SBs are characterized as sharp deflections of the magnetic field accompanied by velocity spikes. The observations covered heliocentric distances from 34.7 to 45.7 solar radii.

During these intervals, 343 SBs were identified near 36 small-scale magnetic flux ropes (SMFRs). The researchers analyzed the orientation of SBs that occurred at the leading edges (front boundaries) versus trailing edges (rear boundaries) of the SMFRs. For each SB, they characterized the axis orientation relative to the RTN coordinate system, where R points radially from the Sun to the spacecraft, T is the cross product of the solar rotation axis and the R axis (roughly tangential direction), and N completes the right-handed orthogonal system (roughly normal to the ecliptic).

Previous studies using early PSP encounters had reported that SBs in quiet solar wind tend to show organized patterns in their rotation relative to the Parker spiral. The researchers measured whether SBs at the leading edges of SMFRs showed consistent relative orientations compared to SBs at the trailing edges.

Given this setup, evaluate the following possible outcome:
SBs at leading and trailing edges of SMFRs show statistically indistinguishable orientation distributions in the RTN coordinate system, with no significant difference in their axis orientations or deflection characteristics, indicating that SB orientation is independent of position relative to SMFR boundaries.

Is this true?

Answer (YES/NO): NO